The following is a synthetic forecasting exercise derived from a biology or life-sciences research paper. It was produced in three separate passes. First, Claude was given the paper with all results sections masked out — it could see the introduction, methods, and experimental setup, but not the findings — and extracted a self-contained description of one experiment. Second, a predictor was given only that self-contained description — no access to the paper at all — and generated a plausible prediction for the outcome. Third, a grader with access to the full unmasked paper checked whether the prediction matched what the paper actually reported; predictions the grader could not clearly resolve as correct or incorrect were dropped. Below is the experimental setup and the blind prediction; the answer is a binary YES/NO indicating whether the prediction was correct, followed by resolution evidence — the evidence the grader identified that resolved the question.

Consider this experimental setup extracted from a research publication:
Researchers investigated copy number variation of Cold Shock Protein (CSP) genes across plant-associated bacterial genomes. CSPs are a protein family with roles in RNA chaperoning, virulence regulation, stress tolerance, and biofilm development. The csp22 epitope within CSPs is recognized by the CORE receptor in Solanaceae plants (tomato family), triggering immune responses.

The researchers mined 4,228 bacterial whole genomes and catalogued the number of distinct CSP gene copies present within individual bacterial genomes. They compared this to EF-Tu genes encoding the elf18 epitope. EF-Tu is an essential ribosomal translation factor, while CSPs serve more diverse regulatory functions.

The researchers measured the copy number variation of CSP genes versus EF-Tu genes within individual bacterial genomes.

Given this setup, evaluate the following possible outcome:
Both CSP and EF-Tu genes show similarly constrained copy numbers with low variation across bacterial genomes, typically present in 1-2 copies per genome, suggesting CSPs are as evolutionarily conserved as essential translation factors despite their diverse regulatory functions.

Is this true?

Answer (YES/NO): NO